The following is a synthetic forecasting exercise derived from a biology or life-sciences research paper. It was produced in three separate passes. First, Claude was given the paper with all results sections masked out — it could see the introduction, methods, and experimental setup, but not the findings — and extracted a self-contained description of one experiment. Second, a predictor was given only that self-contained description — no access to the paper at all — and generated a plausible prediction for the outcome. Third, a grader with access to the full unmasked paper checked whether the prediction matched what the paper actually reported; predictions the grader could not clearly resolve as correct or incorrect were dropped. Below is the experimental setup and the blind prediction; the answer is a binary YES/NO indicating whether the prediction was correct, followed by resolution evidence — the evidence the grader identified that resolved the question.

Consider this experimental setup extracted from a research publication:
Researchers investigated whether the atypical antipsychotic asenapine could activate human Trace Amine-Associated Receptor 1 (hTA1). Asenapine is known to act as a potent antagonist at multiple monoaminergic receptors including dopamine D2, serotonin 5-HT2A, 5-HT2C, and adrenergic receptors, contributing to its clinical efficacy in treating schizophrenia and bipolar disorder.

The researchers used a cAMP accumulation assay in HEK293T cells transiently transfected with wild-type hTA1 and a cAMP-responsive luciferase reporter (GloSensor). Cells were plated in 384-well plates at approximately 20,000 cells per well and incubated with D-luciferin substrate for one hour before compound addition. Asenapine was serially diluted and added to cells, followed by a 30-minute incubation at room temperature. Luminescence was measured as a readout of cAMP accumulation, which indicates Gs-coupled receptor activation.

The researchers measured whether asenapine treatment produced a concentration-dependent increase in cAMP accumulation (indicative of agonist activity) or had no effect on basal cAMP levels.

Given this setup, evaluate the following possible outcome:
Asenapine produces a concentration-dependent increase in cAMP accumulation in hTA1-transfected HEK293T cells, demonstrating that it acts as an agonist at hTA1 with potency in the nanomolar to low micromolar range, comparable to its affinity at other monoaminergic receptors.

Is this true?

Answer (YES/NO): YES